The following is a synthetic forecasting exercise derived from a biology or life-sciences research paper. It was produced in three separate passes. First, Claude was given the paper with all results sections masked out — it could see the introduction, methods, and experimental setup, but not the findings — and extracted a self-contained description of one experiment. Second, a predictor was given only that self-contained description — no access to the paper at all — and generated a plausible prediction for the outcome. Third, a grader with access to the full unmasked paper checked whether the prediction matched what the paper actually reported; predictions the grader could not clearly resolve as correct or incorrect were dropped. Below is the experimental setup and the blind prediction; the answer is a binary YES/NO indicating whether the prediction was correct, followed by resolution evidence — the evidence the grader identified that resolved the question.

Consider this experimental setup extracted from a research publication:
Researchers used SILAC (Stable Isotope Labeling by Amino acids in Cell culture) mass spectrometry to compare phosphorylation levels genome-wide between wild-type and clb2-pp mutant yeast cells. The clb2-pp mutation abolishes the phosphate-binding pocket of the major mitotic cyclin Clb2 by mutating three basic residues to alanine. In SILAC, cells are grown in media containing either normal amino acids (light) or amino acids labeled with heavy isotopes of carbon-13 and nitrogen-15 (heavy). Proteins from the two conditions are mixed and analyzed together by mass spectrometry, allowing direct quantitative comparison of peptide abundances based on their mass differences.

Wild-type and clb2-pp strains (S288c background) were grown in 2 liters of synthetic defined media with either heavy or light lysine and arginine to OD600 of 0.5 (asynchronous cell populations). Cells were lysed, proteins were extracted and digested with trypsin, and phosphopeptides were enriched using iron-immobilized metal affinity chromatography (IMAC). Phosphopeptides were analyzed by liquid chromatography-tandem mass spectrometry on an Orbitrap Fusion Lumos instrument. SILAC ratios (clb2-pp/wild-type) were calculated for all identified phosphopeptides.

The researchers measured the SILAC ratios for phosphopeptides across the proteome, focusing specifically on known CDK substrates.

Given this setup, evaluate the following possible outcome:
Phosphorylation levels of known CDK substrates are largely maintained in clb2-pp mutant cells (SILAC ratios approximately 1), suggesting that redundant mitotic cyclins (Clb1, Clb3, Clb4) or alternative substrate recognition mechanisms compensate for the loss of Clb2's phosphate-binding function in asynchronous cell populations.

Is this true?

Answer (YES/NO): NO